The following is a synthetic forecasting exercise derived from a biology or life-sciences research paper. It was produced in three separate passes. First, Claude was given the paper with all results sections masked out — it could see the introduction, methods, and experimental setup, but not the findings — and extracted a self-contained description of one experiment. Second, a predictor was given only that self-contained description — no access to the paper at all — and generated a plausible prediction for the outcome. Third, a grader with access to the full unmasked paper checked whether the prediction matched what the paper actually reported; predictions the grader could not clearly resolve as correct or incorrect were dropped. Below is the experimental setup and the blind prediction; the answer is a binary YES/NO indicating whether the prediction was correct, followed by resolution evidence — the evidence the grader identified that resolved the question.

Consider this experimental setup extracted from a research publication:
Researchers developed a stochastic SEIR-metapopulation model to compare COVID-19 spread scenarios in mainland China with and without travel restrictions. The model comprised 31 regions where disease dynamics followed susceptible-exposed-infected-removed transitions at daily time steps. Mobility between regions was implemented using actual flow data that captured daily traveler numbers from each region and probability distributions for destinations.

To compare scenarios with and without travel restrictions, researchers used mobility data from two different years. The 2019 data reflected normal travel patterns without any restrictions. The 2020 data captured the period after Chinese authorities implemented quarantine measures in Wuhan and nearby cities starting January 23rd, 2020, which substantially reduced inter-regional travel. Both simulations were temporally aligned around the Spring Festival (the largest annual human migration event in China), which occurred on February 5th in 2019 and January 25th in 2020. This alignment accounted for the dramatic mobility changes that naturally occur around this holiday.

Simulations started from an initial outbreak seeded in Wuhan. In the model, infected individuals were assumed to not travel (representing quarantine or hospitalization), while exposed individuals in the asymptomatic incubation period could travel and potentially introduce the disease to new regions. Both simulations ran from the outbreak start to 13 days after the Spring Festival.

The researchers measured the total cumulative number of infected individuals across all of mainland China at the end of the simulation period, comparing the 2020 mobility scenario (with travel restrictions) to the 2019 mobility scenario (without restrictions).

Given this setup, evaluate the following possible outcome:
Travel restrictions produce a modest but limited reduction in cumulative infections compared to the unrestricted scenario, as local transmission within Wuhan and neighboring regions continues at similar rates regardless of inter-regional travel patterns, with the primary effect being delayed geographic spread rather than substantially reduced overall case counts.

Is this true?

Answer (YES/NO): YES